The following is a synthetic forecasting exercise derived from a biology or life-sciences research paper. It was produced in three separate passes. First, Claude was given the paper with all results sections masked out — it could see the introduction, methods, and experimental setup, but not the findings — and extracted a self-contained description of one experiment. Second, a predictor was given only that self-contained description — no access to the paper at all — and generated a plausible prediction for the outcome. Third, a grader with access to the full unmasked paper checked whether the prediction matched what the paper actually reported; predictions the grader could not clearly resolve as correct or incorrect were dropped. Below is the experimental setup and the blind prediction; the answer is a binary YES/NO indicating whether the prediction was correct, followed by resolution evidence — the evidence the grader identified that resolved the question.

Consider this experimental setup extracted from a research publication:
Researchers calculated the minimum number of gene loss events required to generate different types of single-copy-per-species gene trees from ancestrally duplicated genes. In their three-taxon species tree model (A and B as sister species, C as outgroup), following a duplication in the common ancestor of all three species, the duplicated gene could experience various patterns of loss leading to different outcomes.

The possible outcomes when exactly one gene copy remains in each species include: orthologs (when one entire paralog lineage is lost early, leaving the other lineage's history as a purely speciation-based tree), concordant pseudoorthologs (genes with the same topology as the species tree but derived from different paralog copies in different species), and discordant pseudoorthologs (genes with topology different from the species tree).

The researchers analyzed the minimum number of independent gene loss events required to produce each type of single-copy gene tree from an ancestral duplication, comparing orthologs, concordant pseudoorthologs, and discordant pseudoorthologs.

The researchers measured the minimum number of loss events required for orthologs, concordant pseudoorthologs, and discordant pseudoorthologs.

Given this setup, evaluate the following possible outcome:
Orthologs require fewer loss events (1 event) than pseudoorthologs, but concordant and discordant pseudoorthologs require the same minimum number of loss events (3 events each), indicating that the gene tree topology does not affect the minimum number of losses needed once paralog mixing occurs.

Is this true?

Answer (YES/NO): NO